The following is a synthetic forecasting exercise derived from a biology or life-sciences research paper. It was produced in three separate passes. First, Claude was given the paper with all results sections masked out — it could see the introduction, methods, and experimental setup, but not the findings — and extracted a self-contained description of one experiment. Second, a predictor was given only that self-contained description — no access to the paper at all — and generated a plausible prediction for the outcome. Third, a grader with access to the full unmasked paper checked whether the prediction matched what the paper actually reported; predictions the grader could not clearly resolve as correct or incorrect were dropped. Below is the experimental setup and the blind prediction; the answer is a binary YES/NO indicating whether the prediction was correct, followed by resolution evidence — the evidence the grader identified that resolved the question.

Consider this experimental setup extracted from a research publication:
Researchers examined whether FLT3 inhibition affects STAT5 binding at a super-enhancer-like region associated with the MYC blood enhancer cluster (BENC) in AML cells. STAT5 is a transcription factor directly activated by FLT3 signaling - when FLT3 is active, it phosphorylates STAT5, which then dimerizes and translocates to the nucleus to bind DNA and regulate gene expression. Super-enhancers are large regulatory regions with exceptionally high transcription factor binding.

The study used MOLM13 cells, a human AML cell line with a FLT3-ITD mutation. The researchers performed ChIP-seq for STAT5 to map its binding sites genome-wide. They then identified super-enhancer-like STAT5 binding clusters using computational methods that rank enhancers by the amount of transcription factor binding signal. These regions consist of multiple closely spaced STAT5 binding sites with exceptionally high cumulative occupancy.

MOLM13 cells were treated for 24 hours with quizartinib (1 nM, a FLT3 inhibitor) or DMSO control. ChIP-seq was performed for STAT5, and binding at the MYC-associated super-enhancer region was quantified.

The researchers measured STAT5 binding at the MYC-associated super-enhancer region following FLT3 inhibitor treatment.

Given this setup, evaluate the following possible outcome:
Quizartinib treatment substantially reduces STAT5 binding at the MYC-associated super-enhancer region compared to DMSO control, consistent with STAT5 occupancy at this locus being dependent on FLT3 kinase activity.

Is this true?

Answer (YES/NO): YES